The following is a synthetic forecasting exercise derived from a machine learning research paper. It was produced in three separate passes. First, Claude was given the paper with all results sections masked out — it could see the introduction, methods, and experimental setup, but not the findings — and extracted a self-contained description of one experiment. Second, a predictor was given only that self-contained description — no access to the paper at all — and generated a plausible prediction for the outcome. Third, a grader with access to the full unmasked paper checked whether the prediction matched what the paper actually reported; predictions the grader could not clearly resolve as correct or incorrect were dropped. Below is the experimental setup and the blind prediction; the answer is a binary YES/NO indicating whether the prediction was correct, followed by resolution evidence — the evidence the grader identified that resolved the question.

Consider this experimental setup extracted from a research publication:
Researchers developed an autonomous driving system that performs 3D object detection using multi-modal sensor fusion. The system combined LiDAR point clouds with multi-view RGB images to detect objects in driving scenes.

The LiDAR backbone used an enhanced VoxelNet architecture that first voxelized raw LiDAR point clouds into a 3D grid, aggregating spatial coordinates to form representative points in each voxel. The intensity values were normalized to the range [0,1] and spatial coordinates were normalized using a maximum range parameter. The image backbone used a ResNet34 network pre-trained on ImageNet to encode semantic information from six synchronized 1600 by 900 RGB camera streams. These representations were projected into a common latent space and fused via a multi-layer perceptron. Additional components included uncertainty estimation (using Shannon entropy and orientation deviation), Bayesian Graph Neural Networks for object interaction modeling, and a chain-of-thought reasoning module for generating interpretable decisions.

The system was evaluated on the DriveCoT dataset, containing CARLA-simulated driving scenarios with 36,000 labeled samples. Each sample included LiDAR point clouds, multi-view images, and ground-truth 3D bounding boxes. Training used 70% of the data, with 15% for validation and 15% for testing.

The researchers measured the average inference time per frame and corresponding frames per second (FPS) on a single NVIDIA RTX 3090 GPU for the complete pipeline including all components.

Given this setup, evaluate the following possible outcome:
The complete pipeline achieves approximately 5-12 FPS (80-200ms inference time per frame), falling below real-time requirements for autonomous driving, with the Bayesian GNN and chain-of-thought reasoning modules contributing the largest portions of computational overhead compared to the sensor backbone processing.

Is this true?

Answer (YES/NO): NO